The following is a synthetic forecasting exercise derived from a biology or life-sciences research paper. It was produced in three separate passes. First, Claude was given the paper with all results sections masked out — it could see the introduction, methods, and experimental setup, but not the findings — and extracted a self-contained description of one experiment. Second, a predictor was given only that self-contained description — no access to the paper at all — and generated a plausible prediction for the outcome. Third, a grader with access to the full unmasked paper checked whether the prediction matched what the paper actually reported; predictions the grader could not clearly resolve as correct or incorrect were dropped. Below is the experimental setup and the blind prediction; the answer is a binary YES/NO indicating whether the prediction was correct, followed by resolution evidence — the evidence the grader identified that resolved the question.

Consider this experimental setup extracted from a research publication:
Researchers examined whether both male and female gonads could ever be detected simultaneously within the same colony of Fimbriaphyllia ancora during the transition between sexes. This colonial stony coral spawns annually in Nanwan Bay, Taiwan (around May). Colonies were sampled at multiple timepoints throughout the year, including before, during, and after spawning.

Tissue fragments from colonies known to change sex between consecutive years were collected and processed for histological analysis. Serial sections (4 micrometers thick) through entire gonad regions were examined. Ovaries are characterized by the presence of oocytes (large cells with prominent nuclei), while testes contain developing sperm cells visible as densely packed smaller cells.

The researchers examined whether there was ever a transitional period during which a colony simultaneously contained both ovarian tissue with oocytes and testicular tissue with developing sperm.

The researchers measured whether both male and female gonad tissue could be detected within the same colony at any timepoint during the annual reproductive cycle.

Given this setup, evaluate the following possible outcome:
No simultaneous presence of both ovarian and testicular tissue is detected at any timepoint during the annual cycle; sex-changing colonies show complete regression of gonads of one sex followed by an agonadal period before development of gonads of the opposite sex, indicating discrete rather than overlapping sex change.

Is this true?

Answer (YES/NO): NO